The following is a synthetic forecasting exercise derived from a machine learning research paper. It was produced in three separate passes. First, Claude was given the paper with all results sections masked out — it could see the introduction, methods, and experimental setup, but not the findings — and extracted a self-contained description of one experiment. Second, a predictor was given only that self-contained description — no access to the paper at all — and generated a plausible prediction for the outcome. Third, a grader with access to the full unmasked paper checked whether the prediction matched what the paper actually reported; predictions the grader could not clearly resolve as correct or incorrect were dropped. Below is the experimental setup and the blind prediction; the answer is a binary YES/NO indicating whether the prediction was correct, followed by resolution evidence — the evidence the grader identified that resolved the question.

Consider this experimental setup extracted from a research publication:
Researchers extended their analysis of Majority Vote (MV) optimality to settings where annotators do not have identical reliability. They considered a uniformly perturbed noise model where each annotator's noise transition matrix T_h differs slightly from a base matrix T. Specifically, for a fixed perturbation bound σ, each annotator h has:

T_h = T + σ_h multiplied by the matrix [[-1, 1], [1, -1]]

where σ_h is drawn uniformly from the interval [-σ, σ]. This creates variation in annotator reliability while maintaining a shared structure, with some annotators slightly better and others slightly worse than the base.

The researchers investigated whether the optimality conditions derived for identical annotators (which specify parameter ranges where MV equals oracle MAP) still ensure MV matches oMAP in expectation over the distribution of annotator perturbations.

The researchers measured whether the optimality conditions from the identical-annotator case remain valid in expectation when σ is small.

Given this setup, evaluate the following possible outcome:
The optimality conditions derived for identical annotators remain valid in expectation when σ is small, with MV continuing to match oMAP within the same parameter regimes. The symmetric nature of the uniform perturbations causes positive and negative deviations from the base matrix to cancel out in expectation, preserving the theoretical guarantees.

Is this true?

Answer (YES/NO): YES